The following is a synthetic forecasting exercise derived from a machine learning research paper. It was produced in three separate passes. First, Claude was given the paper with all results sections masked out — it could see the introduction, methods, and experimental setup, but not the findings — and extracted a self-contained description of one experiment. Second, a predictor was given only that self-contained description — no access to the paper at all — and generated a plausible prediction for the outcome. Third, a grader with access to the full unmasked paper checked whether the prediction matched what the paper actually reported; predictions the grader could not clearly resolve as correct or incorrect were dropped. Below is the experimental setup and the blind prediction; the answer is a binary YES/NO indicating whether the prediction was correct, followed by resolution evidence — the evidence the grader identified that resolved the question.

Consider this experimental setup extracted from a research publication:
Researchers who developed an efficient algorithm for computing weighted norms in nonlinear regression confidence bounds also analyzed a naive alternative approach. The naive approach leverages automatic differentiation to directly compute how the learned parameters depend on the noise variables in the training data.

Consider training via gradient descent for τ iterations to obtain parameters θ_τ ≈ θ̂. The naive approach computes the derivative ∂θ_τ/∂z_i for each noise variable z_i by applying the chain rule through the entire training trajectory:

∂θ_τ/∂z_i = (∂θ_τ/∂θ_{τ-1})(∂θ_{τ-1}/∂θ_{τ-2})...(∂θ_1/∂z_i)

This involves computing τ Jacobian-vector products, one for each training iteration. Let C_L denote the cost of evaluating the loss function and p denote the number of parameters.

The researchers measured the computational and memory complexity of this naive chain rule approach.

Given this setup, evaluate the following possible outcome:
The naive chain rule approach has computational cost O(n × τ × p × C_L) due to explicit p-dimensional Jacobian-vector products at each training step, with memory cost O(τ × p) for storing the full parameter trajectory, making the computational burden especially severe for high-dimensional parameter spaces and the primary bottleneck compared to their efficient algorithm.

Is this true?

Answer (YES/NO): NO